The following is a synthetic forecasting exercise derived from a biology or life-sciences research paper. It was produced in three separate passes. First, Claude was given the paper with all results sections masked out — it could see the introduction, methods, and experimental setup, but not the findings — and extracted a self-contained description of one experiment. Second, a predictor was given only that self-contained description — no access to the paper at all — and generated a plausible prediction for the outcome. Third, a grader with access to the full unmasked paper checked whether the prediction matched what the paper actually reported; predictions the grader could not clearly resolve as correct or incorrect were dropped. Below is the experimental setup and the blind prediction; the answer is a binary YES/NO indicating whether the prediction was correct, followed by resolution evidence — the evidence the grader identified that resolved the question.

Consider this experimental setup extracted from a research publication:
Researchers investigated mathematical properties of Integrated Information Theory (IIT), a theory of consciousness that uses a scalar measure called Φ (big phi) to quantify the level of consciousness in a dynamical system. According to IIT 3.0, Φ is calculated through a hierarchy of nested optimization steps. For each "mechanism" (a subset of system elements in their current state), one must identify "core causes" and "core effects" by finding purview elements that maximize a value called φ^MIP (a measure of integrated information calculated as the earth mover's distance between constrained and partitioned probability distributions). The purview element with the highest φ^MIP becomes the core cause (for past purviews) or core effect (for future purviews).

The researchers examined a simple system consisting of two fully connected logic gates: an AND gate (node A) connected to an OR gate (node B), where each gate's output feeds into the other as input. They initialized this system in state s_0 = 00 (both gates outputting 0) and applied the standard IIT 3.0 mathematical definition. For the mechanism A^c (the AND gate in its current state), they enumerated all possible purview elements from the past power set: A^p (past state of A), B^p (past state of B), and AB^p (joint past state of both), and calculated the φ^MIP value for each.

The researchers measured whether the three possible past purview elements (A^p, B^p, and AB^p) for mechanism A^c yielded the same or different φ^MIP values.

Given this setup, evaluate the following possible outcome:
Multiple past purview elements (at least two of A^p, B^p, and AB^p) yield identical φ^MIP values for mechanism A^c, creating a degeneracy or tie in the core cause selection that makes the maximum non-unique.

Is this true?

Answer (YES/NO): YES